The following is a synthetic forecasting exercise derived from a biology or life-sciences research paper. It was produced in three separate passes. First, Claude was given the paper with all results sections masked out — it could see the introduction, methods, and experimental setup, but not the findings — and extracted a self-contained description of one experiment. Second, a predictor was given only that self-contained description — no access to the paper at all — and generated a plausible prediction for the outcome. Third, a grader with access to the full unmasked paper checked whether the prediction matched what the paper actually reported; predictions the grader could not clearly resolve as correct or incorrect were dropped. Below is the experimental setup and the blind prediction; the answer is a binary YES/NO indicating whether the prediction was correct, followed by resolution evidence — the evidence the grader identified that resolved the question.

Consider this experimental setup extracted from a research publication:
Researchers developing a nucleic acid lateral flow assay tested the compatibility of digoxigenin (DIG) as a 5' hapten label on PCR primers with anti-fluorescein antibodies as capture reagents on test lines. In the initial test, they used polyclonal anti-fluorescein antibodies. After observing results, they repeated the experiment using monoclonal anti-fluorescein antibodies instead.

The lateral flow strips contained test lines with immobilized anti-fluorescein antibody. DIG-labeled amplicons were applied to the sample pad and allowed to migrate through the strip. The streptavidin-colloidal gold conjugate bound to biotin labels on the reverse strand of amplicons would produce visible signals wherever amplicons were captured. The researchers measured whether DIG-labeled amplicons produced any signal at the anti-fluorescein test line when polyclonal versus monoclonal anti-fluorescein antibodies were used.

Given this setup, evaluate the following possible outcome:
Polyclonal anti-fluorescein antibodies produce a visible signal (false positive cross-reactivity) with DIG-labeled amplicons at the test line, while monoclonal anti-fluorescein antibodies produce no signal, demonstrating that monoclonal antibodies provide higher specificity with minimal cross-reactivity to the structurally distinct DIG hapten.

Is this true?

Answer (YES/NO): YES